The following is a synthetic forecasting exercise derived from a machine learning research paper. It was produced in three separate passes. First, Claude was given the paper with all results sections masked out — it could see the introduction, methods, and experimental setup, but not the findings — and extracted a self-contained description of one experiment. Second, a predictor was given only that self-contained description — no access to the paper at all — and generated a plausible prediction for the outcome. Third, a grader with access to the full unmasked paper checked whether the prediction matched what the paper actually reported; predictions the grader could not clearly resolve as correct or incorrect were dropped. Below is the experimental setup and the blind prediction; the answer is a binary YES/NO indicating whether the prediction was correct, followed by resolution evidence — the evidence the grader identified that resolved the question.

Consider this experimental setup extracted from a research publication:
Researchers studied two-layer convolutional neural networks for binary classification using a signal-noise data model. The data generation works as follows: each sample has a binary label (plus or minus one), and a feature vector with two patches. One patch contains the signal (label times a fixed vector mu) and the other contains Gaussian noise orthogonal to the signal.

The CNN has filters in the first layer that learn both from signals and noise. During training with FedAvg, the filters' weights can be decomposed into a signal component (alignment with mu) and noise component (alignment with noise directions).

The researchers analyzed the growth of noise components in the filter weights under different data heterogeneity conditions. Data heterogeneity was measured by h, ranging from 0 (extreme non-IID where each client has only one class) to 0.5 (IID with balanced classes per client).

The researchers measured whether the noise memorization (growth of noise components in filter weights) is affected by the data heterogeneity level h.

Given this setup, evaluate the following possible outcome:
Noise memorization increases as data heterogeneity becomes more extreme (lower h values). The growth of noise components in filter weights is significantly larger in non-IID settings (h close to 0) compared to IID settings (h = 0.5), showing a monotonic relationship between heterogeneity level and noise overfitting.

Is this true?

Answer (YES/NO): NO